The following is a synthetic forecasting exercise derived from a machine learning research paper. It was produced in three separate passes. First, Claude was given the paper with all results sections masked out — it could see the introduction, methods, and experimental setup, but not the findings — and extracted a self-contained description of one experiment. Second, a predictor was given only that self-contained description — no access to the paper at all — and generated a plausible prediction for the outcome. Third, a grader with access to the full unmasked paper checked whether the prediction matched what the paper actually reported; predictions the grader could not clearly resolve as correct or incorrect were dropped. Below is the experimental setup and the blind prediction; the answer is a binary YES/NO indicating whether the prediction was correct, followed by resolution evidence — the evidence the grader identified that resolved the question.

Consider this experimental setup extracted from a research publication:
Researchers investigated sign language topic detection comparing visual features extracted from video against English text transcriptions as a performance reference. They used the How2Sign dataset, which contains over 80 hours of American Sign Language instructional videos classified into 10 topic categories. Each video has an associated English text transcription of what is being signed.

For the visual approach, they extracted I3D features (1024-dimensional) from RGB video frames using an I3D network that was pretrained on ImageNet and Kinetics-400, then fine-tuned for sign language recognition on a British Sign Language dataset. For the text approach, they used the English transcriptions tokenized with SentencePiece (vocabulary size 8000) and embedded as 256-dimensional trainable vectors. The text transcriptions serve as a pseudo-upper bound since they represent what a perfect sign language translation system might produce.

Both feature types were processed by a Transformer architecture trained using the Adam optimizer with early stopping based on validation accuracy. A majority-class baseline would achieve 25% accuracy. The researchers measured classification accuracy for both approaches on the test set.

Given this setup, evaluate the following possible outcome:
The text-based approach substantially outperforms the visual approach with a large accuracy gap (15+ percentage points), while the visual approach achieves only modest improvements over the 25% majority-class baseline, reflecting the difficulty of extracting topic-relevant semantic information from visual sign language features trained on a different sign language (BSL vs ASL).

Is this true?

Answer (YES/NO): NO